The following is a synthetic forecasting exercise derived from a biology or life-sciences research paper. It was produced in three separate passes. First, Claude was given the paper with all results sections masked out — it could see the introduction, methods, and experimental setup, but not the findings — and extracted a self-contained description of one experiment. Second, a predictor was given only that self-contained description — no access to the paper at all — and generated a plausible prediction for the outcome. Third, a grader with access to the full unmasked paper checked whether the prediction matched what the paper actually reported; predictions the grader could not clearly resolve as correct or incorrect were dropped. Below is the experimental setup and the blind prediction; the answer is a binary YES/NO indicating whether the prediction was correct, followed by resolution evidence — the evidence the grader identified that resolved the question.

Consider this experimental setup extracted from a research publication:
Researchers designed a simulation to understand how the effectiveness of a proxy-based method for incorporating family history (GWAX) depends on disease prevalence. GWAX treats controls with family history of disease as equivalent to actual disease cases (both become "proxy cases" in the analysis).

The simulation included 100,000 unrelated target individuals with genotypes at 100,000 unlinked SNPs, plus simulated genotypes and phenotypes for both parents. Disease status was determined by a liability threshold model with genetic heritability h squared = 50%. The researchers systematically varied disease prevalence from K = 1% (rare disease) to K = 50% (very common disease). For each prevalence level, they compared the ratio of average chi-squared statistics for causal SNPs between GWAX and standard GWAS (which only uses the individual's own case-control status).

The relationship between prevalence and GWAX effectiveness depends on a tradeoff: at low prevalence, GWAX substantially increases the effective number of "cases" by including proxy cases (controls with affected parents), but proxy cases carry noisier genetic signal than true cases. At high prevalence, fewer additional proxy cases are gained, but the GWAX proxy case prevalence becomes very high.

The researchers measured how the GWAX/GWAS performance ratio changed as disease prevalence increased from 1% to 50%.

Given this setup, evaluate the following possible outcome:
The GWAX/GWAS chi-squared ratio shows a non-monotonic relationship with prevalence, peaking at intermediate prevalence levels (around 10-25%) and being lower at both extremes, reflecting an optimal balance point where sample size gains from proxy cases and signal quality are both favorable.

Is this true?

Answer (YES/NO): NO